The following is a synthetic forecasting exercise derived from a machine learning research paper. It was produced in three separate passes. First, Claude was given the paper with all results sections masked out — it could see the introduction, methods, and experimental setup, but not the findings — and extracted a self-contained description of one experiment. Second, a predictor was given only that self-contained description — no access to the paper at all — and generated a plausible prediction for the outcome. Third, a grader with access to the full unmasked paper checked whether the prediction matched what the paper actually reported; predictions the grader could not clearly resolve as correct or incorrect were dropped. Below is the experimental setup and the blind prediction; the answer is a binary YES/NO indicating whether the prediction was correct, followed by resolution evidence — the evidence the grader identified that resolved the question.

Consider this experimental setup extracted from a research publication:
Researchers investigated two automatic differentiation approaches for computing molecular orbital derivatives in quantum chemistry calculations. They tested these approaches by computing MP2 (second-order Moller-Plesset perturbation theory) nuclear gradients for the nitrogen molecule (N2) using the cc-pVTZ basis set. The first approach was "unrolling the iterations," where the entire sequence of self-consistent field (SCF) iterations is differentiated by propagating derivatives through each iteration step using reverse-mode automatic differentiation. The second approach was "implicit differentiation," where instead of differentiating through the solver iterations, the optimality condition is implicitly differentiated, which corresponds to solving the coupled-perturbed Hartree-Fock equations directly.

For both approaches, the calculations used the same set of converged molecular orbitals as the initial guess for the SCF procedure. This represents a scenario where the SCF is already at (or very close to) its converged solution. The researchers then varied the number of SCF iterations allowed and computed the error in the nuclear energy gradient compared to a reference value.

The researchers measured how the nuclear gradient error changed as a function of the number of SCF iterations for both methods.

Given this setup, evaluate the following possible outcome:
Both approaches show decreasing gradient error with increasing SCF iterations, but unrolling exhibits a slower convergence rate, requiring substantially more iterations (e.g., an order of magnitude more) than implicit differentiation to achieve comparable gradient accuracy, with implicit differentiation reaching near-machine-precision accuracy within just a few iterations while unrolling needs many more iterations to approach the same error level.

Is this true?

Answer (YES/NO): NO